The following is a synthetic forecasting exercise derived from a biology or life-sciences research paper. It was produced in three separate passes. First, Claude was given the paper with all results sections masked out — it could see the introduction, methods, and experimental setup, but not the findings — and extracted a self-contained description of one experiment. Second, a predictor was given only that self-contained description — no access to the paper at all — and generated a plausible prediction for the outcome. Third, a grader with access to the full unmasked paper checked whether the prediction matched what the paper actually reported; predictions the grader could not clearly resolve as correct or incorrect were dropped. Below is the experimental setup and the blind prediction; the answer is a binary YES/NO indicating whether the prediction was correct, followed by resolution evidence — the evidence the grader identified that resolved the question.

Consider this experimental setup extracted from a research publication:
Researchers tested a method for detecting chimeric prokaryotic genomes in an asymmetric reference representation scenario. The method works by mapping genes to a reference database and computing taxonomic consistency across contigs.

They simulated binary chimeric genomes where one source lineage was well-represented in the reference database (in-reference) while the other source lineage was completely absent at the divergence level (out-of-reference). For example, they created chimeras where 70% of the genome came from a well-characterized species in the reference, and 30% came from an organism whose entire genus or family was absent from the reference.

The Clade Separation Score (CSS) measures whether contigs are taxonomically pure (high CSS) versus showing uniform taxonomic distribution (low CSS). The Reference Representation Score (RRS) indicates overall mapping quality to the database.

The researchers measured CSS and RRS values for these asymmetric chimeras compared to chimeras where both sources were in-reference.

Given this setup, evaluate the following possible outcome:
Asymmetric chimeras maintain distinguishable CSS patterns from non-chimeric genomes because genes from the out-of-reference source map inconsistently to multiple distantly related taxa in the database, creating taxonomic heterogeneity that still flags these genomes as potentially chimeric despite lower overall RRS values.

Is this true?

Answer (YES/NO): YES